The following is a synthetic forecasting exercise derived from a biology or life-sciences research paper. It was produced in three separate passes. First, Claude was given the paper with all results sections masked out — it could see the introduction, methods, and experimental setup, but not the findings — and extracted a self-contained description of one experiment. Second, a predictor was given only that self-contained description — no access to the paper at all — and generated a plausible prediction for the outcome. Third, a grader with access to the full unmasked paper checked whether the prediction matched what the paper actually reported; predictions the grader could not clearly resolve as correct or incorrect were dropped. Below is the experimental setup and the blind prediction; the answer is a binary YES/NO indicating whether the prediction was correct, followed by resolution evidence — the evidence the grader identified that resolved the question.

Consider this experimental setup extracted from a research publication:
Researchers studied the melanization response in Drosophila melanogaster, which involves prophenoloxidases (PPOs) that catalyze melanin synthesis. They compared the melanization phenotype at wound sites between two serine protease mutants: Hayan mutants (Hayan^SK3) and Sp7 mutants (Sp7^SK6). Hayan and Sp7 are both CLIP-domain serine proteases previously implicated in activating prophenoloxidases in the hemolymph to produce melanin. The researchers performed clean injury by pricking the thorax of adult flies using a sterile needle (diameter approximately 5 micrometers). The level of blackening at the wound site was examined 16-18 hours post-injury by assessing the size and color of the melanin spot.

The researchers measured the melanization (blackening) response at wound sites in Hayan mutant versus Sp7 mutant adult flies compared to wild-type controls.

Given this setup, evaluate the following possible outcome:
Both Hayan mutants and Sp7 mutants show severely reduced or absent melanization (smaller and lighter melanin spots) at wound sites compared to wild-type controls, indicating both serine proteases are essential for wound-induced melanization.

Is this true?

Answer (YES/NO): NO